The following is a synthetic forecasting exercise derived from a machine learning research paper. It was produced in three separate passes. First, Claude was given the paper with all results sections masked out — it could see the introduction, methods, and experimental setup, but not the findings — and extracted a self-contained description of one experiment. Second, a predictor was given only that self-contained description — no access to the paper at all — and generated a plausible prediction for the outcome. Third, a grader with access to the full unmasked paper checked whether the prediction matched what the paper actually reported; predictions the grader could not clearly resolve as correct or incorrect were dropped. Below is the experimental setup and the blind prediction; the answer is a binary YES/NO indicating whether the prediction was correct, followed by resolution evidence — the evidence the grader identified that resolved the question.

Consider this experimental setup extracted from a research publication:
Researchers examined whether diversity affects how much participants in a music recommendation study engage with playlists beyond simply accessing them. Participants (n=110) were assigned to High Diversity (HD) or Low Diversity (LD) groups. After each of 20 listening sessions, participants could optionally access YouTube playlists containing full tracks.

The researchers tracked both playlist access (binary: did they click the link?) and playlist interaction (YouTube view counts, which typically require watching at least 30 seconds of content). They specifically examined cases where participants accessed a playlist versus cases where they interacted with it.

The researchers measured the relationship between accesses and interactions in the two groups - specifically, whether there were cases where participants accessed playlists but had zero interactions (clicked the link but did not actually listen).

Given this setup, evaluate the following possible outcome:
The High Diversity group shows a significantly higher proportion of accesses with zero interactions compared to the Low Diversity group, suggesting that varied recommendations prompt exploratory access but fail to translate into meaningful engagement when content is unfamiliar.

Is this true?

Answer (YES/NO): NO